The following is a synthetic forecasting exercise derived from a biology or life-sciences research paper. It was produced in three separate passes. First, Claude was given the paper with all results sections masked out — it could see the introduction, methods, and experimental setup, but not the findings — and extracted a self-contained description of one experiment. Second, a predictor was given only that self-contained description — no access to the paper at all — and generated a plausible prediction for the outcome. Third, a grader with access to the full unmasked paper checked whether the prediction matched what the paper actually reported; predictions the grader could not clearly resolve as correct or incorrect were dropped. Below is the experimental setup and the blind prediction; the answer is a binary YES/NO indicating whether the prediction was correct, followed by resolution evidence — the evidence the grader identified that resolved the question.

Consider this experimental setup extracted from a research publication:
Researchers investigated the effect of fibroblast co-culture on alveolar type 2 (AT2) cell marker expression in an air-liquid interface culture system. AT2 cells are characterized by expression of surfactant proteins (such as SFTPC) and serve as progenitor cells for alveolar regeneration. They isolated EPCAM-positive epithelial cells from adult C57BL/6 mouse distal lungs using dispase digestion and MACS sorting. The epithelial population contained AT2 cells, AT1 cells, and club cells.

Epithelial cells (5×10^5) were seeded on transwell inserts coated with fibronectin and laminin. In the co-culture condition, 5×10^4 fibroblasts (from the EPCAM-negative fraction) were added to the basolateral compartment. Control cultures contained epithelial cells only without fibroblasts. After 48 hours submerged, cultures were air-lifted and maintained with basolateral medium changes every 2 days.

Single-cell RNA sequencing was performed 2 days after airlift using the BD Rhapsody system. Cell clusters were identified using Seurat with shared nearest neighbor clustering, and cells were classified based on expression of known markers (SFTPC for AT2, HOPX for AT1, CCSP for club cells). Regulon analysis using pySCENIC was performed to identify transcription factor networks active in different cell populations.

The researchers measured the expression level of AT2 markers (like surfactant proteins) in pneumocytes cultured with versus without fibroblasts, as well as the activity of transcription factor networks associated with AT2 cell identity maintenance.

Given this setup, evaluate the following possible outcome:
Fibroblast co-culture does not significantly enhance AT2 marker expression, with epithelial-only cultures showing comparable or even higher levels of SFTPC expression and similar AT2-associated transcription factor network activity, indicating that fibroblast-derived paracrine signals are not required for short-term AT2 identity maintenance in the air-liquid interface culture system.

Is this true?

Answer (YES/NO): NO